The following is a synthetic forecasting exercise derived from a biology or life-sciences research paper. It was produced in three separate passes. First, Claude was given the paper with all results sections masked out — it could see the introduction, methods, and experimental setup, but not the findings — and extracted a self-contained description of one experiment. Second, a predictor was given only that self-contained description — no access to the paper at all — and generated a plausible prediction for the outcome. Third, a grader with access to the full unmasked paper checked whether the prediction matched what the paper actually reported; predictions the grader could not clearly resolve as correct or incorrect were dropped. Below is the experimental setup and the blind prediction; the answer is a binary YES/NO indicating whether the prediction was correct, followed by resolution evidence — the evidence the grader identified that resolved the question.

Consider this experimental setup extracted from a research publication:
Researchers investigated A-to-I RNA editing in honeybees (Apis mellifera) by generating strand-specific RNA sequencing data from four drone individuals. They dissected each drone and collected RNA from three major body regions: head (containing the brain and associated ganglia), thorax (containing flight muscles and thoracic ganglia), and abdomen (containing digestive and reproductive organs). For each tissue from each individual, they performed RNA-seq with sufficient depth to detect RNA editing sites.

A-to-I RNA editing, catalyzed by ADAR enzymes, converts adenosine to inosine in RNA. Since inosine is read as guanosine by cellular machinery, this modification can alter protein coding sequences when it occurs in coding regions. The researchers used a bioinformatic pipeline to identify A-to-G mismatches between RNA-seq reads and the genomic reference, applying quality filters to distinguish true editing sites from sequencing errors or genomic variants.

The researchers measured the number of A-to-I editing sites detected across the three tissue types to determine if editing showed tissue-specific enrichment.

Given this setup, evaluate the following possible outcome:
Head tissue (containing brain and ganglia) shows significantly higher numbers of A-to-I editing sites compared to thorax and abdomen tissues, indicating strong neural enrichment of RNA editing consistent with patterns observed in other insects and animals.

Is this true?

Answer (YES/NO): YES